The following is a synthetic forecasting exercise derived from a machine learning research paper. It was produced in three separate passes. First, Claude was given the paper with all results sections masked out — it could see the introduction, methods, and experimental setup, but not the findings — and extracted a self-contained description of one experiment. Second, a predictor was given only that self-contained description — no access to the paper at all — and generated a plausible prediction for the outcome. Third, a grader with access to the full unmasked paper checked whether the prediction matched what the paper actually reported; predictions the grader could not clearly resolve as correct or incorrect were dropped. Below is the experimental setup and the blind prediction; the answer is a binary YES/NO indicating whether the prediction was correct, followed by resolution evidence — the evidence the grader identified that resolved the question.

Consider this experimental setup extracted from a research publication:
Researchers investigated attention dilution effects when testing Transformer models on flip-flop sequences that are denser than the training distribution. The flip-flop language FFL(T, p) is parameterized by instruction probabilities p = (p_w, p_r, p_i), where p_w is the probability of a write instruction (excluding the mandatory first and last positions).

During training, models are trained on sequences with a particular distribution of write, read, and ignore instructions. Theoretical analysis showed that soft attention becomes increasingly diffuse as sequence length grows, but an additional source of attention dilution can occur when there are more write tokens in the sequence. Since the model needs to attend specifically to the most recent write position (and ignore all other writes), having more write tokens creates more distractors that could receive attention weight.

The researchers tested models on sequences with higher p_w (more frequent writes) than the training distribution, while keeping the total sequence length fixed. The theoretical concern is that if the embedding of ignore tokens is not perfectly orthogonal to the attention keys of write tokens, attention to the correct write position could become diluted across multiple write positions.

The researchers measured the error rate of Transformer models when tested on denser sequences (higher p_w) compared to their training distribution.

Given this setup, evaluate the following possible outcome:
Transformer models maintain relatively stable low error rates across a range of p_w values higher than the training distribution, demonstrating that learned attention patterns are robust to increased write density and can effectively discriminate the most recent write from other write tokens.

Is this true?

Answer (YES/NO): NO